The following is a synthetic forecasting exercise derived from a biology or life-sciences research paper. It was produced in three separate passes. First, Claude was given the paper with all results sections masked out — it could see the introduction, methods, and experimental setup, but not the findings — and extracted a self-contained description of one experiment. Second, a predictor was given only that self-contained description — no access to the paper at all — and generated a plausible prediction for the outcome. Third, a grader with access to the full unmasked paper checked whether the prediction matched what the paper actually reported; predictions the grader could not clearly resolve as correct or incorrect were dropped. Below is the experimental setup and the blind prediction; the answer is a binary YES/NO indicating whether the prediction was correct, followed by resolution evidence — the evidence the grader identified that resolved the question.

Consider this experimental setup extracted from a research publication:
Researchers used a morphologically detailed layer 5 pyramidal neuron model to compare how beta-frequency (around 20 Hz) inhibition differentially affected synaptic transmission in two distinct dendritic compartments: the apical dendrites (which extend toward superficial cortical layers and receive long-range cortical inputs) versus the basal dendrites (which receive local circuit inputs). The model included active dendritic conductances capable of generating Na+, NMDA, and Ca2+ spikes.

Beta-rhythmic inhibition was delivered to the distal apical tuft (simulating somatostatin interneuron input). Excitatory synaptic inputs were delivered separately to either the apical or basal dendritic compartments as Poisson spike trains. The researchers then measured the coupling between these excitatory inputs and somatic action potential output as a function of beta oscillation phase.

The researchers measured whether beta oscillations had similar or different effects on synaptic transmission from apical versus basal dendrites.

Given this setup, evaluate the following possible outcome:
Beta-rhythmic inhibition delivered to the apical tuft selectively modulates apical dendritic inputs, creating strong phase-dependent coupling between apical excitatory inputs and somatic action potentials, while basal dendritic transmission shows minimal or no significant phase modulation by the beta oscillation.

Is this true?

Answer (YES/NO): YES